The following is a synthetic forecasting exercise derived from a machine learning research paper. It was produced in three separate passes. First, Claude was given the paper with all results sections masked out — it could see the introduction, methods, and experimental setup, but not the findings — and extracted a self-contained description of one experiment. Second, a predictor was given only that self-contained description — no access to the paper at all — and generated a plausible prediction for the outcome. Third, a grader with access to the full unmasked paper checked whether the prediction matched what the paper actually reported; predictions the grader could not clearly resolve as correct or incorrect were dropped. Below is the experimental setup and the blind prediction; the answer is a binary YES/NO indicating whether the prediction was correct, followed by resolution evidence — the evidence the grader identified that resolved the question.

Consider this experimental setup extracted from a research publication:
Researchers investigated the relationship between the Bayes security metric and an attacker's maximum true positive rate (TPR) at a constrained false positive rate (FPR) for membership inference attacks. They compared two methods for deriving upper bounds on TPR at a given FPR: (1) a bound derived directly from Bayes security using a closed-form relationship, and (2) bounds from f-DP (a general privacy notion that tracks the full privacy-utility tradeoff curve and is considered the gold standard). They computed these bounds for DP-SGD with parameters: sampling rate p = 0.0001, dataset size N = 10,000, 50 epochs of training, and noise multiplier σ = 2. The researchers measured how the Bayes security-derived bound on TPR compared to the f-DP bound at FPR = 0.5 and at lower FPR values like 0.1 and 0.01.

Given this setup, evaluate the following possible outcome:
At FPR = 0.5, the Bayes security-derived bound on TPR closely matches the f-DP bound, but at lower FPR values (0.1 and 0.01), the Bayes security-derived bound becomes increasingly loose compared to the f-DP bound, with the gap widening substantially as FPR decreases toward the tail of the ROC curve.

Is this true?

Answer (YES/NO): YES